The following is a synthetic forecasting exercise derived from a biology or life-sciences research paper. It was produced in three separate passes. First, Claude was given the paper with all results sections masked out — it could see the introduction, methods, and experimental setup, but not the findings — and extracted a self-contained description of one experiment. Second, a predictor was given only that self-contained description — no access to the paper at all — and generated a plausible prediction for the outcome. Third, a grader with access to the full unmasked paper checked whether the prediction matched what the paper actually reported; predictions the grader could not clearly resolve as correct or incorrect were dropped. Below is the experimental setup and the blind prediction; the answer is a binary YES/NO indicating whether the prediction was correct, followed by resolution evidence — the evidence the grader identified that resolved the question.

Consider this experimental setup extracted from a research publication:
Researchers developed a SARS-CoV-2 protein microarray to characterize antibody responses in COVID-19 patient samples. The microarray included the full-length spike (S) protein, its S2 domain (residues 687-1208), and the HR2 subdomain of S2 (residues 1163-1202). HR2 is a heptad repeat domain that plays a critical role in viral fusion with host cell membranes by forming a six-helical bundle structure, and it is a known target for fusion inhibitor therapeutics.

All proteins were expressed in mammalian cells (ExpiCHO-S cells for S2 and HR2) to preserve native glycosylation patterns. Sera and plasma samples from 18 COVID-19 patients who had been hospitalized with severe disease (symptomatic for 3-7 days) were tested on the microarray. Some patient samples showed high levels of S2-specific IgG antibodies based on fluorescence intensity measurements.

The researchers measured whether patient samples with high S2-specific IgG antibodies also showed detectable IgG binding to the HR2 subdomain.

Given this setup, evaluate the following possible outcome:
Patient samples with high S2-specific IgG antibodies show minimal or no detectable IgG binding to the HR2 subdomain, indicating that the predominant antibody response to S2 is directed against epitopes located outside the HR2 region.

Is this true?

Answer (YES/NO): YES